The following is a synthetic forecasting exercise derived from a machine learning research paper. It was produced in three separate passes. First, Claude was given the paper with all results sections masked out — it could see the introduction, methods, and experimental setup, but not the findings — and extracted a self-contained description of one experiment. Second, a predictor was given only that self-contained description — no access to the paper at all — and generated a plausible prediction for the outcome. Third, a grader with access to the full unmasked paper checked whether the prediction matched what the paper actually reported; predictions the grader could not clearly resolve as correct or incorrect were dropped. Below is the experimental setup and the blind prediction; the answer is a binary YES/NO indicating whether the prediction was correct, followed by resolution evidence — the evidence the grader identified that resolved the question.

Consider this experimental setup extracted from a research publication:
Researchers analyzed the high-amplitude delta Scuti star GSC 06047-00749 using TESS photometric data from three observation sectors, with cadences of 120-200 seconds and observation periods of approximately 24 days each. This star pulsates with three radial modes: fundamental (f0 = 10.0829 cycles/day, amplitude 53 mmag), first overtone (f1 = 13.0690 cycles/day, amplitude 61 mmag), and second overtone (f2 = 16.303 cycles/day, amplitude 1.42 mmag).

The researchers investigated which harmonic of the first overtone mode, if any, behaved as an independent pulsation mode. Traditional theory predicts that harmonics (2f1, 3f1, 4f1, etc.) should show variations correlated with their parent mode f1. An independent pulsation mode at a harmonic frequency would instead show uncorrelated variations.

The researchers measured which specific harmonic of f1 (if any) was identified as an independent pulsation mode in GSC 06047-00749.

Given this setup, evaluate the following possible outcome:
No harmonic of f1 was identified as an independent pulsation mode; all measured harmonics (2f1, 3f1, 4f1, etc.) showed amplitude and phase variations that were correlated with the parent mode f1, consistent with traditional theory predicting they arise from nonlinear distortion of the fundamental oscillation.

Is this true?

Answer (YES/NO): NO